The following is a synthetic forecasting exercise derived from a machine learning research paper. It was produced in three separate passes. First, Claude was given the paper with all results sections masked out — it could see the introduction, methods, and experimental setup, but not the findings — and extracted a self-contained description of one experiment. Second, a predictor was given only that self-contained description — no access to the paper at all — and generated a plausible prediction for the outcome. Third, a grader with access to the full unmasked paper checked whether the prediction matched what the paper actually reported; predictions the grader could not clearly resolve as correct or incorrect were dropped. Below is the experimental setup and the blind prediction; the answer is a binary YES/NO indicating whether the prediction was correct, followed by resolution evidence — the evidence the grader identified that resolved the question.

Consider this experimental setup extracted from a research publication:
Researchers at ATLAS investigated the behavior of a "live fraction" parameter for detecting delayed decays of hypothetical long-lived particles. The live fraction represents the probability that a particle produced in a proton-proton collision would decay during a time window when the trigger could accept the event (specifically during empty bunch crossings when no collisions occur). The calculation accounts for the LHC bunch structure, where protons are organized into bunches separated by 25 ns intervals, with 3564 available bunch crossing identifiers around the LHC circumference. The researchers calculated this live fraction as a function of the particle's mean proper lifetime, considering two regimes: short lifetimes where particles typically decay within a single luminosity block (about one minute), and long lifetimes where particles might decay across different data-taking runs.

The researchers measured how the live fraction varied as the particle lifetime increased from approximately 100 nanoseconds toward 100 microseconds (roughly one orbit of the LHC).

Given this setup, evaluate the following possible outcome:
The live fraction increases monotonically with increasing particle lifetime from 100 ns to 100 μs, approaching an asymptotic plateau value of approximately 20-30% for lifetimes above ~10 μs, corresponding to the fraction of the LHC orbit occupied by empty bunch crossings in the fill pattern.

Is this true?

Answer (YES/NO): NO